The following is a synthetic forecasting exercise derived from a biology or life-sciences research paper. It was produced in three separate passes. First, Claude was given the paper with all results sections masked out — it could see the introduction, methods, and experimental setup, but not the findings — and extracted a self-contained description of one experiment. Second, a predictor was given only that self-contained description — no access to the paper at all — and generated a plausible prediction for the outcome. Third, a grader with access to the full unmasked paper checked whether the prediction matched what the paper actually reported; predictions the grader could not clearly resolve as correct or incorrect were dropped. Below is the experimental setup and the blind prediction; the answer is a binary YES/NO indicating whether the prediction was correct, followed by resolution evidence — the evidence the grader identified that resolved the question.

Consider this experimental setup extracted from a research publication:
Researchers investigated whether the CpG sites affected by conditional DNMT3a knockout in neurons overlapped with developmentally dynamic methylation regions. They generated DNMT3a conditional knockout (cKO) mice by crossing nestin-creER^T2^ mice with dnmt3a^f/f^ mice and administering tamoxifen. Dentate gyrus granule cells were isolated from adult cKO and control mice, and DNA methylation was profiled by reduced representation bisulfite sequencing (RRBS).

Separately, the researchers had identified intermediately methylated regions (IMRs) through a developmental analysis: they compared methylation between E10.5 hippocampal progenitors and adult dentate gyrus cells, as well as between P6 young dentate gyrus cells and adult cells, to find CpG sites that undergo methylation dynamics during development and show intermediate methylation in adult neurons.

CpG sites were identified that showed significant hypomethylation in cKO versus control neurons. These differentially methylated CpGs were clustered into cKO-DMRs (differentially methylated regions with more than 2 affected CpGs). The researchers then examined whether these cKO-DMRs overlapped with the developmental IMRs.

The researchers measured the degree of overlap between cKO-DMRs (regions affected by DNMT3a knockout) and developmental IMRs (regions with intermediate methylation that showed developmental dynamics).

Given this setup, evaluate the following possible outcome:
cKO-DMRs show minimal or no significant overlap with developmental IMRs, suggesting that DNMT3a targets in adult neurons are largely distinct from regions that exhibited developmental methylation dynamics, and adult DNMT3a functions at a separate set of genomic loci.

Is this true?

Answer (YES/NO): NO